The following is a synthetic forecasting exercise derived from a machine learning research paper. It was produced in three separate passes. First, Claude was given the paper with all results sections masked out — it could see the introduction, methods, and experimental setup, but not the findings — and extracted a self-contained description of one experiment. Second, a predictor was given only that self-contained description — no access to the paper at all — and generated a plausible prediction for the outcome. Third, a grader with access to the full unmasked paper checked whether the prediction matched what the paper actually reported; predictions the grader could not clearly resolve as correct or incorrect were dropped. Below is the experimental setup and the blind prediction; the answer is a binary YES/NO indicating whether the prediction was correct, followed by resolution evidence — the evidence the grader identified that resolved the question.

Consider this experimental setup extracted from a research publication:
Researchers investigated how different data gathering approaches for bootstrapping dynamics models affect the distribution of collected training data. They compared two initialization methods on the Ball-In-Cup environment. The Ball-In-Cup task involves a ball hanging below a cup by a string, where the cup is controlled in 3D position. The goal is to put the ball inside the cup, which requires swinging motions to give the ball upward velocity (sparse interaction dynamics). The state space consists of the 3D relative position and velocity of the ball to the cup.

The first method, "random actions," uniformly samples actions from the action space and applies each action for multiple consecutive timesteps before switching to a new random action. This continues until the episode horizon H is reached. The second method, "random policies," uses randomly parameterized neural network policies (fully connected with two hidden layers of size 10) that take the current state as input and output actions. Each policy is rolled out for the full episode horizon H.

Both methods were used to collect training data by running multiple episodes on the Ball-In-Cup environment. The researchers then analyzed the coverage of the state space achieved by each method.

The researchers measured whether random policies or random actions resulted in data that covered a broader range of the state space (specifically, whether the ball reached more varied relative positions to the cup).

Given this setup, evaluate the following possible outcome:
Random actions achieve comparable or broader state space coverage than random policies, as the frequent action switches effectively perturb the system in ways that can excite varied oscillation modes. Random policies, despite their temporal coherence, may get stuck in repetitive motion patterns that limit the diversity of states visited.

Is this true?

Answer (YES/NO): NO